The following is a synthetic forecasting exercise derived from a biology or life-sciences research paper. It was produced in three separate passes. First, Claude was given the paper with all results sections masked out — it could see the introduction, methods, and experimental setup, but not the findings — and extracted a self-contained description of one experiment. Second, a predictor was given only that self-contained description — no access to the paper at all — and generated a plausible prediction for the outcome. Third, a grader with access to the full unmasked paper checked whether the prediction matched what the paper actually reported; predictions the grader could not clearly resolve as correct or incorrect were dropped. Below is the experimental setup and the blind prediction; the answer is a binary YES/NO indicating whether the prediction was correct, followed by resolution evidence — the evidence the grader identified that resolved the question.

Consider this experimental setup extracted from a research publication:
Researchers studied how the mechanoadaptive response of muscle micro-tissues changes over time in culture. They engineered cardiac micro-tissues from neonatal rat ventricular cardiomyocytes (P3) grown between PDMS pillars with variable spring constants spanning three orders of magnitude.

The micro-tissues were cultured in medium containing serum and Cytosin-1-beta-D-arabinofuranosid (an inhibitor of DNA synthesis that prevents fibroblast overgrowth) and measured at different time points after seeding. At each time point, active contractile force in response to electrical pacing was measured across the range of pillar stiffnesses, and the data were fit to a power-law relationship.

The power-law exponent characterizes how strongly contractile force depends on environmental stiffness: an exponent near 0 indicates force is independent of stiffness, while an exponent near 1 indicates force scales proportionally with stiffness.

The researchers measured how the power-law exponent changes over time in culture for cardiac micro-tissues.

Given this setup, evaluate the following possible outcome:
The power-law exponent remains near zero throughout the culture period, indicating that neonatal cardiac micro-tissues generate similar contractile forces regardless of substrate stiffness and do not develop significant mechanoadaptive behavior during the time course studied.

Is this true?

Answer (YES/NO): NO